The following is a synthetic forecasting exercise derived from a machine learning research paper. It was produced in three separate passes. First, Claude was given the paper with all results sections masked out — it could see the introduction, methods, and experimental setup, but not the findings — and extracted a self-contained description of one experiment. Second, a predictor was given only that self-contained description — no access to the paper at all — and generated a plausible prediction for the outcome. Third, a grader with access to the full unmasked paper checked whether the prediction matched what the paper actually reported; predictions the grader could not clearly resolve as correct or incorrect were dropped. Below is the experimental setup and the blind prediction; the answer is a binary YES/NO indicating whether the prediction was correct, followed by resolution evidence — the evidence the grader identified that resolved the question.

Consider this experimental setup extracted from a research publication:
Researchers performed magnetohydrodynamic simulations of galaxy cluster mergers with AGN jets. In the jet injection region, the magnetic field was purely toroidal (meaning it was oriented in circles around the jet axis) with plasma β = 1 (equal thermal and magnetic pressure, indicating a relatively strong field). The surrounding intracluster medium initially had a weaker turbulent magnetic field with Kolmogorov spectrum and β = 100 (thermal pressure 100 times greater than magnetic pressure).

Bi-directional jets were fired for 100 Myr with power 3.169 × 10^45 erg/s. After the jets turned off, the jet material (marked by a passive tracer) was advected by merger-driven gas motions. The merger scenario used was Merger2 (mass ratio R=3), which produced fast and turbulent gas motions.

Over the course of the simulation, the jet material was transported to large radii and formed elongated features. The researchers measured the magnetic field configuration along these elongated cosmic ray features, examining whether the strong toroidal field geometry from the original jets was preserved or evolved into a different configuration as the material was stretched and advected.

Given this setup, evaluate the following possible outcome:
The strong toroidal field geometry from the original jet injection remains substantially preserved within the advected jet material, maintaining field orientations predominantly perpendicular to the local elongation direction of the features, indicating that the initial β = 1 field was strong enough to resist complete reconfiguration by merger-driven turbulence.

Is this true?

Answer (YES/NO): NO